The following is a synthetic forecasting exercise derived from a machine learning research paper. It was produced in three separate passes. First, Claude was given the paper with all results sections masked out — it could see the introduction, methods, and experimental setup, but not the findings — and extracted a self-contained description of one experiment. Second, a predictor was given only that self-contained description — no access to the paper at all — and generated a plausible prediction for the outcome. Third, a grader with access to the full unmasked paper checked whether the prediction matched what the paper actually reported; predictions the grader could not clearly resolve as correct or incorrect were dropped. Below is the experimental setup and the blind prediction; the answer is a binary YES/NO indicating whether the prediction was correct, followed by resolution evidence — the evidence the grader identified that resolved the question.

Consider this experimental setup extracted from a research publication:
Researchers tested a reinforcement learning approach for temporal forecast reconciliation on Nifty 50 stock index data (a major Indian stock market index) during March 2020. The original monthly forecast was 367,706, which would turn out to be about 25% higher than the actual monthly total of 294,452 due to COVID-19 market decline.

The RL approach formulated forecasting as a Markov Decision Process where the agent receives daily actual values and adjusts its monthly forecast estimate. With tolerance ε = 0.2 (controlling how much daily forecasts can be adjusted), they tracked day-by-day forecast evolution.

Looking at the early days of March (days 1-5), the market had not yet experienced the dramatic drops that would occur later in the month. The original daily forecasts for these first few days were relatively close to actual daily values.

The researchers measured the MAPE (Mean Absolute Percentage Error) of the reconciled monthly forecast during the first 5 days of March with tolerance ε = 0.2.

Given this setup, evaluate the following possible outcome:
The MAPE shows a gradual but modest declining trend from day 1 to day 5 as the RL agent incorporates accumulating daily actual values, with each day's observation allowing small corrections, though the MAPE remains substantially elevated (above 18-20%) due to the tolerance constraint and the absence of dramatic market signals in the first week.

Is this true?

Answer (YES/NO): NO